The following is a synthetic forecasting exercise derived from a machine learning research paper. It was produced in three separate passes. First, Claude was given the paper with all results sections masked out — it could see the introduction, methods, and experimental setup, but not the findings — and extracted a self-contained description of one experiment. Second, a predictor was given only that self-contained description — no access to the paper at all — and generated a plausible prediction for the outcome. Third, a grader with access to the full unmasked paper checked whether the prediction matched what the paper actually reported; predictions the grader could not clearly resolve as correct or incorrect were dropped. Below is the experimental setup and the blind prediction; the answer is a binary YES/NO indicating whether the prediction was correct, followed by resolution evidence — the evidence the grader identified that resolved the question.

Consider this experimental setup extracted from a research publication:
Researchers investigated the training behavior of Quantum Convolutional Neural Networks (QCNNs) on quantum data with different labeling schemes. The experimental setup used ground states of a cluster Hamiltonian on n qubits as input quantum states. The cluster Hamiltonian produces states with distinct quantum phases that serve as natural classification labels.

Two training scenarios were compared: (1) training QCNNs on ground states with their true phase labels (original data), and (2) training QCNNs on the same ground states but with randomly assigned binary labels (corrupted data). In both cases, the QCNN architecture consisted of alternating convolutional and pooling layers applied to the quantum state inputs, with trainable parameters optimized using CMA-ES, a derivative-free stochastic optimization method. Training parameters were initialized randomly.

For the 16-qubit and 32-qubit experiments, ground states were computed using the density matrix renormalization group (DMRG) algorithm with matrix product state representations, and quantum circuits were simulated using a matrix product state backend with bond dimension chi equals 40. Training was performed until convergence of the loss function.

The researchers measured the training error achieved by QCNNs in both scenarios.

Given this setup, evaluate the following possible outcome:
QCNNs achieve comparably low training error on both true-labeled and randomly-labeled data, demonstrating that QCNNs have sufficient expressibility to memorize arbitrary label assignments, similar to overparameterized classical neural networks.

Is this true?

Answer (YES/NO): YES